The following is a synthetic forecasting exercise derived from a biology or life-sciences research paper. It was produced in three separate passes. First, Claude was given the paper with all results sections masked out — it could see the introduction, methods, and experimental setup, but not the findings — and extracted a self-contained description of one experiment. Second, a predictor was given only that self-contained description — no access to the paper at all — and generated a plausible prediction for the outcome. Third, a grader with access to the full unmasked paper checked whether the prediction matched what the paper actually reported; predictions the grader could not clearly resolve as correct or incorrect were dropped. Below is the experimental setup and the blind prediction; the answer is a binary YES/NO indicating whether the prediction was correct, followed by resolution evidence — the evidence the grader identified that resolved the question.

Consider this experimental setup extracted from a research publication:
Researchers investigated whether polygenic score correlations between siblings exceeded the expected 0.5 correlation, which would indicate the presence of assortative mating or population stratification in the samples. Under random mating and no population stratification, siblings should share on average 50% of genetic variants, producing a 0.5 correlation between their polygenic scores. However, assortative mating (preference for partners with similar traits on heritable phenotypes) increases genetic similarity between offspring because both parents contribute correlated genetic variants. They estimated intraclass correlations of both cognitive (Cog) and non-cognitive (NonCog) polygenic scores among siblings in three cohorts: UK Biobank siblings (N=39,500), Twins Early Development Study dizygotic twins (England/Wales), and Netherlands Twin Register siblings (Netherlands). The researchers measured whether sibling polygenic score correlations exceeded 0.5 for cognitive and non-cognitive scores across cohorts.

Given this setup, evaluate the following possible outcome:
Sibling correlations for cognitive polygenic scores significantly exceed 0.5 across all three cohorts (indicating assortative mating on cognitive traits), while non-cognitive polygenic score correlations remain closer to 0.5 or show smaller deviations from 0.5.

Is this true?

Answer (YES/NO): NO